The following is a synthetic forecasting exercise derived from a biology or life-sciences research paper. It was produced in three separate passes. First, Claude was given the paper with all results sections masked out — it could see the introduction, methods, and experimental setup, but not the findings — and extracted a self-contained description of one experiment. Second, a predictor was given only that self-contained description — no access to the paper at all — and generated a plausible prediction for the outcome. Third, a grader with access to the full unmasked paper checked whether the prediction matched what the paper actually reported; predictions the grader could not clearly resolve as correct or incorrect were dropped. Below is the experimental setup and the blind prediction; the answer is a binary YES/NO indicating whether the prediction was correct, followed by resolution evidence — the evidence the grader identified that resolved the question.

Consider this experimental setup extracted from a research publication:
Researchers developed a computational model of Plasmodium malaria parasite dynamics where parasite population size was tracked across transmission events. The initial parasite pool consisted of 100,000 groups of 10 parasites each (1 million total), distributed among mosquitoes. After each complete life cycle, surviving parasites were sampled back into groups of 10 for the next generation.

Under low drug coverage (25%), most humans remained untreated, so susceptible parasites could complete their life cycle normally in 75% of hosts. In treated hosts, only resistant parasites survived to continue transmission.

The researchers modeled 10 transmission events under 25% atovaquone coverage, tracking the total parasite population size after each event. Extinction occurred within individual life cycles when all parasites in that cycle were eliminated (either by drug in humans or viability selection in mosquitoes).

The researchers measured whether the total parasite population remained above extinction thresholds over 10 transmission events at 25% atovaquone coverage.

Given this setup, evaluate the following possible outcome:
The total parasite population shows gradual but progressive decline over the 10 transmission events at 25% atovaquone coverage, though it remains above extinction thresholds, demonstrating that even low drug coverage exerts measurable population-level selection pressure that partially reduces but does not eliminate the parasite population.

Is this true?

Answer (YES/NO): YES